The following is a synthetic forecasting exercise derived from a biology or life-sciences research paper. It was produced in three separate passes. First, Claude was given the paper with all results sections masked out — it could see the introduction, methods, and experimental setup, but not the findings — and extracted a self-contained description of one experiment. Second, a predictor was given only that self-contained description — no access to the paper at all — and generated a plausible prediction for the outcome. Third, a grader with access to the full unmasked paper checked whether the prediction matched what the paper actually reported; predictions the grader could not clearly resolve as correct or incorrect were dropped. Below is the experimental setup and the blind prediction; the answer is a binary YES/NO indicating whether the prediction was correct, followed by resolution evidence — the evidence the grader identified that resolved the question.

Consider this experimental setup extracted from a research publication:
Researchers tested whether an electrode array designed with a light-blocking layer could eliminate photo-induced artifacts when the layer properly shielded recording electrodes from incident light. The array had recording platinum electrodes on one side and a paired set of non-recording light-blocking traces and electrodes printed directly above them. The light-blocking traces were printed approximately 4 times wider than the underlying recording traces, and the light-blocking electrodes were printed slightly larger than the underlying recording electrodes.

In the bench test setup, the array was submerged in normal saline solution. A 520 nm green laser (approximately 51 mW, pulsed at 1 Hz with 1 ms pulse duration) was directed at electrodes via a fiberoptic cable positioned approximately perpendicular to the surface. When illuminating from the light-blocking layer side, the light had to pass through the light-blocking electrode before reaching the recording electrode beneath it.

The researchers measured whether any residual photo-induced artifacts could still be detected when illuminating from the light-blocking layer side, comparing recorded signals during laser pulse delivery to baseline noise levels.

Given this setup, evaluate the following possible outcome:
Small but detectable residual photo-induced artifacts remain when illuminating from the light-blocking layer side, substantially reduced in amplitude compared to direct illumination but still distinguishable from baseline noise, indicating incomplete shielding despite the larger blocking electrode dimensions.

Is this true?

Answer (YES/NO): YES